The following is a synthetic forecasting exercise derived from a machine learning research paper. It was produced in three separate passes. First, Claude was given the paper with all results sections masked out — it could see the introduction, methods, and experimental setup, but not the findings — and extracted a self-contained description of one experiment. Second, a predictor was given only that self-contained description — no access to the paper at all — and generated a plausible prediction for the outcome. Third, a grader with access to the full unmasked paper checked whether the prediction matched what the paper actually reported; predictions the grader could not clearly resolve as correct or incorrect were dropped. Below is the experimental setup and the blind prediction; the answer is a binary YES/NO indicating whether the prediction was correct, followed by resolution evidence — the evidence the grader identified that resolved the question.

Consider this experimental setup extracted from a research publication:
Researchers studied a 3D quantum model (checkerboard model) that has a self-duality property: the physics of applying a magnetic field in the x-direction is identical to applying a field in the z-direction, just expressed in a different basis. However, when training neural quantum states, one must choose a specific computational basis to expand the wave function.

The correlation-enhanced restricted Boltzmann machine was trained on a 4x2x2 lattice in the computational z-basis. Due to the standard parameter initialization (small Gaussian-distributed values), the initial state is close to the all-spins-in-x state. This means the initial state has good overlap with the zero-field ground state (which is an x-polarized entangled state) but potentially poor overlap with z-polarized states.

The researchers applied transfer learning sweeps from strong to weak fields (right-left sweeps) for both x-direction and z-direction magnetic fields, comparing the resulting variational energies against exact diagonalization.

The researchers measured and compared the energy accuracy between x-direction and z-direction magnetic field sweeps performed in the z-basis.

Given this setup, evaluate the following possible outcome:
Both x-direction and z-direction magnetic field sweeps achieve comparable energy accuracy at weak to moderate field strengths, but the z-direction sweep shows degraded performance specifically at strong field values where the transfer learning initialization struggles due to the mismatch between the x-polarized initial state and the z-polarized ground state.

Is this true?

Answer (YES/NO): NO